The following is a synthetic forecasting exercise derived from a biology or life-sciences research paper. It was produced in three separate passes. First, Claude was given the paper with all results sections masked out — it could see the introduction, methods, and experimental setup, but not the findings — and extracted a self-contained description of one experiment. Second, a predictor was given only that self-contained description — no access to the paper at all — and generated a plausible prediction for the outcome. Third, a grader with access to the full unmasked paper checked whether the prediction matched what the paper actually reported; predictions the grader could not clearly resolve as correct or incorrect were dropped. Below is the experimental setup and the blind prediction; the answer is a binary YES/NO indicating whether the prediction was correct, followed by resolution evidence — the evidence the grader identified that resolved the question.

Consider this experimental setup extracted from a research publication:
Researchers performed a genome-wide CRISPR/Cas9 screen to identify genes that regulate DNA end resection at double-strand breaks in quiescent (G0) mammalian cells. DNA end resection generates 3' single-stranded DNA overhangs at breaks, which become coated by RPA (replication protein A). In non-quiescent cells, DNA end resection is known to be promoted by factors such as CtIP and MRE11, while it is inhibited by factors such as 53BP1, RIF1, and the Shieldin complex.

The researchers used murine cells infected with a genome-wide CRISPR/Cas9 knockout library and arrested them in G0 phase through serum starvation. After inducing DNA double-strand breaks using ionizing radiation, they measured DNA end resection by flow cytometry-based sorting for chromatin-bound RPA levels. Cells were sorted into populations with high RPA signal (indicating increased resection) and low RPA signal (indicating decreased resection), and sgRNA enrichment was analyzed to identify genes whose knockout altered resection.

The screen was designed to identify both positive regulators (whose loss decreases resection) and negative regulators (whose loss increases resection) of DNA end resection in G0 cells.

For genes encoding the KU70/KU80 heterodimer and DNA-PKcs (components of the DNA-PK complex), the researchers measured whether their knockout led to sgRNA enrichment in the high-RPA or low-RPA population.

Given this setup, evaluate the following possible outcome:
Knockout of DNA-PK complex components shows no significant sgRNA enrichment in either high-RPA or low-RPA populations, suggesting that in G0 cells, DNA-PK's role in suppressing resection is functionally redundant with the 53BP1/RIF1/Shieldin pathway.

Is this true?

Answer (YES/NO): NO